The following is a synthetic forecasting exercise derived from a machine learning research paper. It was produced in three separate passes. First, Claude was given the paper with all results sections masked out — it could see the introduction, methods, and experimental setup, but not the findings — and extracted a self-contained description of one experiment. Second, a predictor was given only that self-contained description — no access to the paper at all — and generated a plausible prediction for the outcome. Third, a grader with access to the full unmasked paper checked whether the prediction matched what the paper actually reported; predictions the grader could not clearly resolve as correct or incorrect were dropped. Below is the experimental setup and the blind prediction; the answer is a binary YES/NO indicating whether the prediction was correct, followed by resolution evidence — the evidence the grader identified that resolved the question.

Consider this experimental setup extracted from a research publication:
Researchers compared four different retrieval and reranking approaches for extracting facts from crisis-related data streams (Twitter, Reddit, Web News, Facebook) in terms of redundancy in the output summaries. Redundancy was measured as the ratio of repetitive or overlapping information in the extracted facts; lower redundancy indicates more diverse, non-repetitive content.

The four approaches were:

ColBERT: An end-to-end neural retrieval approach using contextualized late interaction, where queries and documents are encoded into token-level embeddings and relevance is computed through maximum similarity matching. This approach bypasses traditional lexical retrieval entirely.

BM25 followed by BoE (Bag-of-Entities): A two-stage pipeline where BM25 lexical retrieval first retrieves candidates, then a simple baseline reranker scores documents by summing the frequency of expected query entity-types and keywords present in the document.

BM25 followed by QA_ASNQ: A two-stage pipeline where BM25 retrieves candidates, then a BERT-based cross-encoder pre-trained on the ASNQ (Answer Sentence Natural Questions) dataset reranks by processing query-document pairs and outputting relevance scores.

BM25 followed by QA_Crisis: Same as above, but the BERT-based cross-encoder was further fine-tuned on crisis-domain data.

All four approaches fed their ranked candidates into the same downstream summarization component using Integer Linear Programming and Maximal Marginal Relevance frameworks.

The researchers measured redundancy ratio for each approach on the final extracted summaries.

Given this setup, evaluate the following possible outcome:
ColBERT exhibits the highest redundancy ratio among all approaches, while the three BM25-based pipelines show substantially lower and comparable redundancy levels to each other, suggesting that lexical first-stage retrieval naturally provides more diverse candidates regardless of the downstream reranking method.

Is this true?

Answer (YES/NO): NO